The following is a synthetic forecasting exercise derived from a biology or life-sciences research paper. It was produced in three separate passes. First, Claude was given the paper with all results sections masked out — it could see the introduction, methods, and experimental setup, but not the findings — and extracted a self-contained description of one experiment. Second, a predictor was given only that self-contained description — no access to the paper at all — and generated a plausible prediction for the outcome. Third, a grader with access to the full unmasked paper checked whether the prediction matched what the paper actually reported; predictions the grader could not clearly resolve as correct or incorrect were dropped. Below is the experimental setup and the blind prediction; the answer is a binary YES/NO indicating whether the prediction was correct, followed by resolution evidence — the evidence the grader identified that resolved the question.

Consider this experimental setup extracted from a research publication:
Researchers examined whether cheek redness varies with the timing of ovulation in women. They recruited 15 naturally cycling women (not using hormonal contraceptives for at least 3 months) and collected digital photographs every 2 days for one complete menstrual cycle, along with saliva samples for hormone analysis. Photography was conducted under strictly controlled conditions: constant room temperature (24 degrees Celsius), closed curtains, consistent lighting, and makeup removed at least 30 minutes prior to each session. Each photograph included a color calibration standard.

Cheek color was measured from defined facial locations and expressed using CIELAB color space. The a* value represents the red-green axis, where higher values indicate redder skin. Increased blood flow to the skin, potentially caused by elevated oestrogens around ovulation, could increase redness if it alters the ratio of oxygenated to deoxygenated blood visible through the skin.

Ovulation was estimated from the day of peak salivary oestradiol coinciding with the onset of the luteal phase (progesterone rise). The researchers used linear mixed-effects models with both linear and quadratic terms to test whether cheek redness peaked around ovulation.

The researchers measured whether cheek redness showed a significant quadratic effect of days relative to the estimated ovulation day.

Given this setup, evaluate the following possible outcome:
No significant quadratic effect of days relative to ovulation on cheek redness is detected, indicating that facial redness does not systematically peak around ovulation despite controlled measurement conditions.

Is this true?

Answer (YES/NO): YES